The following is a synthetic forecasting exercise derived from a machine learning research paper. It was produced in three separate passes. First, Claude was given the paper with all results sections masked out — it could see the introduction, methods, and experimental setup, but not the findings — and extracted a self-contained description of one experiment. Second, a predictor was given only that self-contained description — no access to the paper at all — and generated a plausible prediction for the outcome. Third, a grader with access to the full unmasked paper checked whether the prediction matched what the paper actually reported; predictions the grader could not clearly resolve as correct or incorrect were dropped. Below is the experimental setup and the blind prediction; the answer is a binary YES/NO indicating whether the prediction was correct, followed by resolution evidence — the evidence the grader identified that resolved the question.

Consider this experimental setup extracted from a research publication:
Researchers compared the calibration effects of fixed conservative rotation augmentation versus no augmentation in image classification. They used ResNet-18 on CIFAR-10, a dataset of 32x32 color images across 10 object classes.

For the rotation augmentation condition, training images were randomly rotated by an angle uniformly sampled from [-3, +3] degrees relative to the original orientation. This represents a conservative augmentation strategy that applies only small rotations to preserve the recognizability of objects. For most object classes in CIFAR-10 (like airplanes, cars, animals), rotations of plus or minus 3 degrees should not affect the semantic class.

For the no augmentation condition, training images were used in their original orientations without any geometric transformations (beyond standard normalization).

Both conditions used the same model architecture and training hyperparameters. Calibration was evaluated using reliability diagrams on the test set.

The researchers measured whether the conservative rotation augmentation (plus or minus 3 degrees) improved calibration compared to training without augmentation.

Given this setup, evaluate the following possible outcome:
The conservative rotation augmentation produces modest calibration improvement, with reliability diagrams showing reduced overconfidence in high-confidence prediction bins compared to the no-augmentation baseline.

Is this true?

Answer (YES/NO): NO